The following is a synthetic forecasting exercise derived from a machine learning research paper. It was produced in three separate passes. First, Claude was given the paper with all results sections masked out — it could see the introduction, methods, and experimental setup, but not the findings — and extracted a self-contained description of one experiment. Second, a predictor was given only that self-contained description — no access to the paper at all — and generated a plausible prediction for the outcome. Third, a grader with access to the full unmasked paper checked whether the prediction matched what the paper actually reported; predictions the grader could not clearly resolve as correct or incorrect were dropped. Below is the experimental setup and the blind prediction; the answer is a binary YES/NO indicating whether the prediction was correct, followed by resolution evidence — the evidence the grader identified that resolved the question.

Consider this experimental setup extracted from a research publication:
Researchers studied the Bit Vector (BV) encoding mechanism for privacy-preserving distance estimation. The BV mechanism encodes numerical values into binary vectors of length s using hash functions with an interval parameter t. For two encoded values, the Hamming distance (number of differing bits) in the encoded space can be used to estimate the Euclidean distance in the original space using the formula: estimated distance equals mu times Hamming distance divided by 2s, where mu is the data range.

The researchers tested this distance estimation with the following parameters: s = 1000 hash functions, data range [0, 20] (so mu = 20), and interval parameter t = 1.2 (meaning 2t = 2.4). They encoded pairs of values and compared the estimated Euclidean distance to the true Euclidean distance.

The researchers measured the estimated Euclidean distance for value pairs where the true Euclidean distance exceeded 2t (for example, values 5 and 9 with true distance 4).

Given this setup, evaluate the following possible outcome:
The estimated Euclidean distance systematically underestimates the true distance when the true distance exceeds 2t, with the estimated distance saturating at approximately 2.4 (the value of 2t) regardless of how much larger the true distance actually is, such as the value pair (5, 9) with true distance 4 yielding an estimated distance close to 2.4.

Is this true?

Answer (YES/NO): NO